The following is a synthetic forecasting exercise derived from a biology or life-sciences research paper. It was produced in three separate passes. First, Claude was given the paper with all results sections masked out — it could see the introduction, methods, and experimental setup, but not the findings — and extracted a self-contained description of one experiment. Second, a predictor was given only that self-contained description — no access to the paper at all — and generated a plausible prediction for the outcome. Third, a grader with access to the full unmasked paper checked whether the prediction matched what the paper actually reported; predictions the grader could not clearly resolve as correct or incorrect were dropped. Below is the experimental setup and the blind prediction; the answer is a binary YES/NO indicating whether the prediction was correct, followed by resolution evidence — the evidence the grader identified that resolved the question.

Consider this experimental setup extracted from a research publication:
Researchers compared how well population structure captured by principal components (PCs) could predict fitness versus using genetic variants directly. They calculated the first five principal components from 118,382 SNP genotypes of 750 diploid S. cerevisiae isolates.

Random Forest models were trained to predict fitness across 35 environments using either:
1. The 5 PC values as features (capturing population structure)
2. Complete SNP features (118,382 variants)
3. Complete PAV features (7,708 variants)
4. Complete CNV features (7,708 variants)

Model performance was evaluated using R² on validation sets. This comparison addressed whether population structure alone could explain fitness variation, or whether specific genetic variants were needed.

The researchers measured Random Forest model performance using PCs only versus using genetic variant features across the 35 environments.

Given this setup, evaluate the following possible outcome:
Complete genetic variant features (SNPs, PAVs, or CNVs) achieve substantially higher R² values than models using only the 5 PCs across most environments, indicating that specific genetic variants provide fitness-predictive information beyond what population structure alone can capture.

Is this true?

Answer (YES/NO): NO